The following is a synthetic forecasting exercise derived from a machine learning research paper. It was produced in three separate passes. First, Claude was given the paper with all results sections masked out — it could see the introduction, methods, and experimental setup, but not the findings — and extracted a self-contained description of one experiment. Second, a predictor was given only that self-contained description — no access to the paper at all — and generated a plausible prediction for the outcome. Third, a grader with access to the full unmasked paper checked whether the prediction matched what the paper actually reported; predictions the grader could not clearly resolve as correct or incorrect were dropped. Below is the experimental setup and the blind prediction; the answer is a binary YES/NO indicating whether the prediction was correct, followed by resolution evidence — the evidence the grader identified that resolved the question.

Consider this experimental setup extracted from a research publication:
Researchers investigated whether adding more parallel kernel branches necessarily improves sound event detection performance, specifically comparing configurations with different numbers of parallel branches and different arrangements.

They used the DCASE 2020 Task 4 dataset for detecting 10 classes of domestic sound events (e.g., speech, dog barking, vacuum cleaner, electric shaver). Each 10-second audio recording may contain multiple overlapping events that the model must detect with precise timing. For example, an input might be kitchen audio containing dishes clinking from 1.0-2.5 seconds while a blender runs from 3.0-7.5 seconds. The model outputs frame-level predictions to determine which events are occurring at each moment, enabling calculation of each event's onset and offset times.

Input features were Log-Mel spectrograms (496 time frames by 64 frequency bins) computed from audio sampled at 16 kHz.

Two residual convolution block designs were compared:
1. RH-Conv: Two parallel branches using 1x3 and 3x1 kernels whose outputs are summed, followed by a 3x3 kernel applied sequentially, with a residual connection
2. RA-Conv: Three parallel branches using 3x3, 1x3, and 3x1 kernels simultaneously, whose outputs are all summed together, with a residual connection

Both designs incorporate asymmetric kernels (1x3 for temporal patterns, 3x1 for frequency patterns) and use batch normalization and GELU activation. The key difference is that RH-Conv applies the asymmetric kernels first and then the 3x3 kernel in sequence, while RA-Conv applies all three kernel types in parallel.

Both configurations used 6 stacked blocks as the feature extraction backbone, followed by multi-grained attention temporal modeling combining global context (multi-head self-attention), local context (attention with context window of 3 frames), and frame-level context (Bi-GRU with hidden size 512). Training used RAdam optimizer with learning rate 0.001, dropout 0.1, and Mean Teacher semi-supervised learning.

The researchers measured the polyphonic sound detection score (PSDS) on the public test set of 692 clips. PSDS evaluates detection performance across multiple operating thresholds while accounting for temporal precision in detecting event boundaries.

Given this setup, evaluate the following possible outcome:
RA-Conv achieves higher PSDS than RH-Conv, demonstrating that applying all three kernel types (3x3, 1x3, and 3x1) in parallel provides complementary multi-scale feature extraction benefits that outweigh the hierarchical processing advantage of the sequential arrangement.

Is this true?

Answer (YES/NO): NO